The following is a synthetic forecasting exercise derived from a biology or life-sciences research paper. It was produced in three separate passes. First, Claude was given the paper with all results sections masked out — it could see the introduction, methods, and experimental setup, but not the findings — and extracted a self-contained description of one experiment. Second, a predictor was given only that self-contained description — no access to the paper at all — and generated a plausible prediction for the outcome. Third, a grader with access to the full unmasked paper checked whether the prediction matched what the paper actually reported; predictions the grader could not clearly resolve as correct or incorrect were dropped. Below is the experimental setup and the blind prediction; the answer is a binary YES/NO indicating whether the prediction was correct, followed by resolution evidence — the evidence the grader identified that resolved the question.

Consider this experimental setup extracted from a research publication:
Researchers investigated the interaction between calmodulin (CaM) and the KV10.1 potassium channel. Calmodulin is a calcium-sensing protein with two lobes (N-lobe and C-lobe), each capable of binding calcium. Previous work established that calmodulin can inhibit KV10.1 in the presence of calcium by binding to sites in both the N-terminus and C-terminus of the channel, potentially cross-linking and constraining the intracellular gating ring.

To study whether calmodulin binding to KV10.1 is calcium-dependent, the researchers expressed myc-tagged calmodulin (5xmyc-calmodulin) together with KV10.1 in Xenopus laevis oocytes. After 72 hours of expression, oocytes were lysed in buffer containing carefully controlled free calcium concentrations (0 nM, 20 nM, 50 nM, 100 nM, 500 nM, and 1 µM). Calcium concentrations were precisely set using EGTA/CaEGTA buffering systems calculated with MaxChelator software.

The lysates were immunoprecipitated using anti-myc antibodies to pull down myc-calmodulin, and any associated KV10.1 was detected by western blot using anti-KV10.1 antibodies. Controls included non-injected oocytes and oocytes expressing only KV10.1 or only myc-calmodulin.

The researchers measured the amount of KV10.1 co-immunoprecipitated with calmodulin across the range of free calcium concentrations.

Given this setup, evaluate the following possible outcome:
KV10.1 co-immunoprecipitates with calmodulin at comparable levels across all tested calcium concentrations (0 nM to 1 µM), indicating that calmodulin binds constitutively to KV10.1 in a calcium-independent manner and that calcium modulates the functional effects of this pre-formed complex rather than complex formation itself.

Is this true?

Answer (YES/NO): NO